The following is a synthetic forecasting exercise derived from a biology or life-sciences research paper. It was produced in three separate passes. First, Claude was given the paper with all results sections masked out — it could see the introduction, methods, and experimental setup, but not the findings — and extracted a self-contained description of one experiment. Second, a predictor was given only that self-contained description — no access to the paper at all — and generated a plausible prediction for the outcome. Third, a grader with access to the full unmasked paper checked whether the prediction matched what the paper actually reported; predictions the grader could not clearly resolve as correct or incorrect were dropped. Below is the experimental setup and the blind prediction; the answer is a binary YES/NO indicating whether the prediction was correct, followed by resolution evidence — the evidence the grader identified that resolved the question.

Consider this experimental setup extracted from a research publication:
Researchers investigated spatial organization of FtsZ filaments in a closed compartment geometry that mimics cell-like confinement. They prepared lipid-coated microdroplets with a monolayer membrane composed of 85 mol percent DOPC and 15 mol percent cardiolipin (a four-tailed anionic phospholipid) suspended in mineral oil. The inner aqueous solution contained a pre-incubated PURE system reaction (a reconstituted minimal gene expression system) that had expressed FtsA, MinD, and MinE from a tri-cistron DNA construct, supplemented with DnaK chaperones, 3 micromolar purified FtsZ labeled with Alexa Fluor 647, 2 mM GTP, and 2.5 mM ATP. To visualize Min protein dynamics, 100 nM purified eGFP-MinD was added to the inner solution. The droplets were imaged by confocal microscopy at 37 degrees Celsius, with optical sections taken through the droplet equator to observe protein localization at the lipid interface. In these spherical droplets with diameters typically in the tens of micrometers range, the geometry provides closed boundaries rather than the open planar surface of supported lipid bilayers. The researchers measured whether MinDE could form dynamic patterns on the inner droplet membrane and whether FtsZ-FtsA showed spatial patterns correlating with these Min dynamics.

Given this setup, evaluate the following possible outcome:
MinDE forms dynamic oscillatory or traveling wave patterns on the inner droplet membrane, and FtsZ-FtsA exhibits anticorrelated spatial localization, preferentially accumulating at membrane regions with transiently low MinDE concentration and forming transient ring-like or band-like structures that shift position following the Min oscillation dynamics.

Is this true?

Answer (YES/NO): YES